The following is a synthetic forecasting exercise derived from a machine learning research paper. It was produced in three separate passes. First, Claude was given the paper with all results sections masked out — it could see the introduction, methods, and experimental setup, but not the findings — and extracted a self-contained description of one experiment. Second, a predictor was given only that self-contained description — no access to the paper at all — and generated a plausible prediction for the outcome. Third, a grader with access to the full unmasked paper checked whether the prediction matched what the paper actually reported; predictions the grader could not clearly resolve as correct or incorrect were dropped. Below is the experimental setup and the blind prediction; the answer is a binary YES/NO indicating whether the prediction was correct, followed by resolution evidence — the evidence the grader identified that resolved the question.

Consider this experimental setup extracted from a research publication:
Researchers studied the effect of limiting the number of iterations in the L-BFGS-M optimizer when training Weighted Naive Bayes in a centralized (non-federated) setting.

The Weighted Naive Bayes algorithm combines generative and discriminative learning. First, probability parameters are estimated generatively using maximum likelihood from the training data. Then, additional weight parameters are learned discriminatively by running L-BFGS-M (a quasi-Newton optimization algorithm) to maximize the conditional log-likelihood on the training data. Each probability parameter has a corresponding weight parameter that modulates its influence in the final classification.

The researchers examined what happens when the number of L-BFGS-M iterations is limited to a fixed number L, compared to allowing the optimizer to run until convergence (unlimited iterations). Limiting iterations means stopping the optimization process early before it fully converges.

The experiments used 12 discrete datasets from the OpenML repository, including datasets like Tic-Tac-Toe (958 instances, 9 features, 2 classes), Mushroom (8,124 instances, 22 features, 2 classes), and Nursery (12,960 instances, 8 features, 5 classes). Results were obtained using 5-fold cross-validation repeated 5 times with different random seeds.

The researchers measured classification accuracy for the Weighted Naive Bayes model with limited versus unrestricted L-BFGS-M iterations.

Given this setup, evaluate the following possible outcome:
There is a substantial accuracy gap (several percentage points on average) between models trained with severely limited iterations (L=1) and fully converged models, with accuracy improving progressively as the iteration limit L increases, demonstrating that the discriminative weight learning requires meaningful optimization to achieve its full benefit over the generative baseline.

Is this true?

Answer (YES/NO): NO